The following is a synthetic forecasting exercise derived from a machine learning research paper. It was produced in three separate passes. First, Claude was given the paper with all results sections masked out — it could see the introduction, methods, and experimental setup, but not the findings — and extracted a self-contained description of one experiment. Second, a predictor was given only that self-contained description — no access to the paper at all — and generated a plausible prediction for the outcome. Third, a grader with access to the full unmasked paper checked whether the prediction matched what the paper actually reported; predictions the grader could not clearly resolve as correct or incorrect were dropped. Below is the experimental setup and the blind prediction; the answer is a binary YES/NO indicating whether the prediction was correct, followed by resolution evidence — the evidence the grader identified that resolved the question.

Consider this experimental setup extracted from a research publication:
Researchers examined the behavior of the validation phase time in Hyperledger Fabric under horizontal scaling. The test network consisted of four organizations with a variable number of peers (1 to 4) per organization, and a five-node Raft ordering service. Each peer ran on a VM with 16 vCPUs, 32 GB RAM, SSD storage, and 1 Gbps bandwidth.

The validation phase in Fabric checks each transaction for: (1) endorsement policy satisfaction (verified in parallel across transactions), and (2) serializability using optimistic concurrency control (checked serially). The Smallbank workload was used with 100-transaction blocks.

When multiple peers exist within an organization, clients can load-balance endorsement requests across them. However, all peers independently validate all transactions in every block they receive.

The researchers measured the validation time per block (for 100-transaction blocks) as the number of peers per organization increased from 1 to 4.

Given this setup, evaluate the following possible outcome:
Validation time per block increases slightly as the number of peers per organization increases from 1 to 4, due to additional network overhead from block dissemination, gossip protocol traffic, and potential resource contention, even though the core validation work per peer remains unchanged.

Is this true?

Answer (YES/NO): NO